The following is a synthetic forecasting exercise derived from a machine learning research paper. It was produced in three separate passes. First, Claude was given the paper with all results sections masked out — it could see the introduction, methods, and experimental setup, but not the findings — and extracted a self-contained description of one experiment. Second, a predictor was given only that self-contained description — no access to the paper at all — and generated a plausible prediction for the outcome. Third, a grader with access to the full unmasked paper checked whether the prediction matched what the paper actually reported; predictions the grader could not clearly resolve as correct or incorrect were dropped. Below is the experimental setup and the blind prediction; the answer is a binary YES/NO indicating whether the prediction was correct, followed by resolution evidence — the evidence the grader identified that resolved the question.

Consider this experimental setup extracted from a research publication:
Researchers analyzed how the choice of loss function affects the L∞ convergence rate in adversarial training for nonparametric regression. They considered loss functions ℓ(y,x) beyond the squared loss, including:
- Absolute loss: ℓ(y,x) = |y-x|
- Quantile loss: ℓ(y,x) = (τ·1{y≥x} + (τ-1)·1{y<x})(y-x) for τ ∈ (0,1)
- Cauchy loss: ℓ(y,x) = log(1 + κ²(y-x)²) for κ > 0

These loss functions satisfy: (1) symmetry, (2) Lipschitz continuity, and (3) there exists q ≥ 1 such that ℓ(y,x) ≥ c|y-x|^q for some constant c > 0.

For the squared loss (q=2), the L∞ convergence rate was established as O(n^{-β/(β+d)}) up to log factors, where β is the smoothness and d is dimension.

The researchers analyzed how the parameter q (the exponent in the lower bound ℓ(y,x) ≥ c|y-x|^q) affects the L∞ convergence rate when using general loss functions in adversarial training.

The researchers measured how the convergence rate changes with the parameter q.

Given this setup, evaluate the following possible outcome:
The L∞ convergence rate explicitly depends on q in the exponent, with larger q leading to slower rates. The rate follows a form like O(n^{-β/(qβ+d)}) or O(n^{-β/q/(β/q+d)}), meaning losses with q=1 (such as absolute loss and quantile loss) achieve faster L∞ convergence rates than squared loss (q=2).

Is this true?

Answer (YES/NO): NO